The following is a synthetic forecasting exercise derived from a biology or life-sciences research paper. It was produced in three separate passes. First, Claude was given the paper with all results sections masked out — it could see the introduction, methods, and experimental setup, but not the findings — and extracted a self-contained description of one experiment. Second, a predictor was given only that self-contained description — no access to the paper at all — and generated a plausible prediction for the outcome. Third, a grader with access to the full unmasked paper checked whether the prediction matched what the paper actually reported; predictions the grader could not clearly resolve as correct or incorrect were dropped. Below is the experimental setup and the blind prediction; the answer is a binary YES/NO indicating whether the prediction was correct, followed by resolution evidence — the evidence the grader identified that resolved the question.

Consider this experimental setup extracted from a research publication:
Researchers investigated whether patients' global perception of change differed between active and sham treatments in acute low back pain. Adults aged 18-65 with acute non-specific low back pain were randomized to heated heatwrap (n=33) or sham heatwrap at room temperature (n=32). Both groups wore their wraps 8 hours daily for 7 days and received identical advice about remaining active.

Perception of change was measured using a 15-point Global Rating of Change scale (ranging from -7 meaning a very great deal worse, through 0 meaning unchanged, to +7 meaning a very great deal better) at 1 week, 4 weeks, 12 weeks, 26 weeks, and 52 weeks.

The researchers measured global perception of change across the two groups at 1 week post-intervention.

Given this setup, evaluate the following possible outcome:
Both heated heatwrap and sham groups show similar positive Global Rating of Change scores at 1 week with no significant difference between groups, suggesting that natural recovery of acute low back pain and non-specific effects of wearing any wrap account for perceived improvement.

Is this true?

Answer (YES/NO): NO